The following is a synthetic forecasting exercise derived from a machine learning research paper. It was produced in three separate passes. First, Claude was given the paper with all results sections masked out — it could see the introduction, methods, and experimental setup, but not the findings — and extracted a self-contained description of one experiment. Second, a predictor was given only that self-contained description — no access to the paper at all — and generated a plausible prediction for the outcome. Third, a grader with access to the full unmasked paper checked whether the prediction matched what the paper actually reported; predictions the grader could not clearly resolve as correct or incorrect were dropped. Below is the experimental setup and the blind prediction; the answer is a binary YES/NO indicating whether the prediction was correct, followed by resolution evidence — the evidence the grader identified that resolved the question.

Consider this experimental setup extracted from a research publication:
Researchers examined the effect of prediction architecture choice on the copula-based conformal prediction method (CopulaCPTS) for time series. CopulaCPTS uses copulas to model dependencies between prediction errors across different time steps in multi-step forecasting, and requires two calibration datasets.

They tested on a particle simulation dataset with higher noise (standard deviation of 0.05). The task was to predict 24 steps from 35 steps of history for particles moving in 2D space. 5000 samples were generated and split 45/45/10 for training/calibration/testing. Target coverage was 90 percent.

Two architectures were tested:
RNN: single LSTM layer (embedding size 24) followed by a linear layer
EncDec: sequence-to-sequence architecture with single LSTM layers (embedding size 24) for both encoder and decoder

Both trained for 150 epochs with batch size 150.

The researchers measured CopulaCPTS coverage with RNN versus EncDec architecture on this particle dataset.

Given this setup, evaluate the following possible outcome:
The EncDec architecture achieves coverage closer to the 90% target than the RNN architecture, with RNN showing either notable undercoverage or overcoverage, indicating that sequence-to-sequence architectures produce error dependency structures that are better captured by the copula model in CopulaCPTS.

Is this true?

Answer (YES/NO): NO